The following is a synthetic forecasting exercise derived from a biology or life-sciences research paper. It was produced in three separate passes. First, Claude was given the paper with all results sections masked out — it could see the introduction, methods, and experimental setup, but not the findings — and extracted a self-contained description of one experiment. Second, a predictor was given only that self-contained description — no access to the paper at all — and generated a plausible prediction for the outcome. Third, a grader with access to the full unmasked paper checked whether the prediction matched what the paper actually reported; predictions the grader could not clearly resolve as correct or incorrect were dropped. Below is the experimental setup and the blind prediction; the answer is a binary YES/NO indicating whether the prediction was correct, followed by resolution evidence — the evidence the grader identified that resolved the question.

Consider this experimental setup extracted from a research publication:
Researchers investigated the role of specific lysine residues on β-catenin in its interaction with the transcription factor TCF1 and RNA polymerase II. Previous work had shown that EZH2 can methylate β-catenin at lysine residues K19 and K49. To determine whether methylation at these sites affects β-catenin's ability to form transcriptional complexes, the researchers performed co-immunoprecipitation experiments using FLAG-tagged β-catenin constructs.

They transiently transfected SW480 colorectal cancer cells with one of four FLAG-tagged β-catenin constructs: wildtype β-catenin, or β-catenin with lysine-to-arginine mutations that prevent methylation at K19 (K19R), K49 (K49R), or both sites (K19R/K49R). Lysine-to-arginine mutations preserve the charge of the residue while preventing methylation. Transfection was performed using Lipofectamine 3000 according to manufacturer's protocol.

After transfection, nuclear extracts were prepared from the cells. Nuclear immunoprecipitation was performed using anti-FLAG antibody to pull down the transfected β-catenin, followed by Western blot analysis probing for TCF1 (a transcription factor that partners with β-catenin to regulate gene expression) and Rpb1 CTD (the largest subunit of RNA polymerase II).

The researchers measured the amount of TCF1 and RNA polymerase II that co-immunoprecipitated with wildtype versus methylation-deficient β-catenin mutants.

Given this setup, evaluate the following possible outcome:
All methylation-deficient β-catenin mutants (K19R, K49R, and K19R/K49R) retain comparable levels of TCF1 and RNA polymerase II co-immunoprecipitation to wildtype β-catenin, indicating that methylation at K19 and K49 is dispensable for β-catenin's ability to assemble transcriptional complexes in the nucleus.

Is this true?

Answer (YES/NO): NO